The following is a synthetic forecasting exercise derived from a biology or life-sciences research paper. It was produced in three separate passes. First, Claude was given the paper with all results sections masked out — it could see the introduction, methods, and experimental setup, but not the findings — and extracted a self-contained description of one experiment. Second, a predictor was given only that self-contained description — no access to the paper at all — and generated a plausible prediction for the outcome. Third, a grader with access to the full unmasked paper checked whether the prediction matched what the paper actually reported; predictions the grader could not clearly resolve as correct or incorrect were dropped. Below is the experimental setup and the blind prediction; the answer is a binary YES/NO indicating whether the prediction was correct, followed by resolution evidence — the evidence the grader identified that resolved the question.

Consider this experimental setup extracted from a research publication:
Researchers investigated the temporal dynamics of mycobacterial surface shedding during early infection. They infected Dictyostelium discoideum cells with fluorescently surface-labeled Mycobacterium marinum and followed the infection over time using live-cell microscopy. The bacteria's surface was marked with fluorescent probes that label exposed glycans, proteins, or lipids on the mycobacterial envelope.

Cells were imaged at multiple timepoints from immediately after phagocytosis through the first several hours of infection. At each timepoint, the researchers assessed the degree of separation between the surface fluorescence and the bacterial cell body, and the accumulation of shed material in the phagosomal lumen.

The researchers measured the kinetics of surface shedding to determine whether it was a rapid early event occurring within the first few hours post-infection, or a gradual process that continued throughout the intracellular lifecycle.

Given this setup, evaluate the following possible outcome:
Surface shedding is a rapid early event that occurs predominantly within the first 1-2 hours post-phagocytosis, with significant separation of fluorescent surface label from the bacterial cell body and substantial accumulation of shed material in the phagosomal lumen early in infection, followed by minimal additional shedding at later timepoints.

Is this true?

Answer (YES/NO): NO